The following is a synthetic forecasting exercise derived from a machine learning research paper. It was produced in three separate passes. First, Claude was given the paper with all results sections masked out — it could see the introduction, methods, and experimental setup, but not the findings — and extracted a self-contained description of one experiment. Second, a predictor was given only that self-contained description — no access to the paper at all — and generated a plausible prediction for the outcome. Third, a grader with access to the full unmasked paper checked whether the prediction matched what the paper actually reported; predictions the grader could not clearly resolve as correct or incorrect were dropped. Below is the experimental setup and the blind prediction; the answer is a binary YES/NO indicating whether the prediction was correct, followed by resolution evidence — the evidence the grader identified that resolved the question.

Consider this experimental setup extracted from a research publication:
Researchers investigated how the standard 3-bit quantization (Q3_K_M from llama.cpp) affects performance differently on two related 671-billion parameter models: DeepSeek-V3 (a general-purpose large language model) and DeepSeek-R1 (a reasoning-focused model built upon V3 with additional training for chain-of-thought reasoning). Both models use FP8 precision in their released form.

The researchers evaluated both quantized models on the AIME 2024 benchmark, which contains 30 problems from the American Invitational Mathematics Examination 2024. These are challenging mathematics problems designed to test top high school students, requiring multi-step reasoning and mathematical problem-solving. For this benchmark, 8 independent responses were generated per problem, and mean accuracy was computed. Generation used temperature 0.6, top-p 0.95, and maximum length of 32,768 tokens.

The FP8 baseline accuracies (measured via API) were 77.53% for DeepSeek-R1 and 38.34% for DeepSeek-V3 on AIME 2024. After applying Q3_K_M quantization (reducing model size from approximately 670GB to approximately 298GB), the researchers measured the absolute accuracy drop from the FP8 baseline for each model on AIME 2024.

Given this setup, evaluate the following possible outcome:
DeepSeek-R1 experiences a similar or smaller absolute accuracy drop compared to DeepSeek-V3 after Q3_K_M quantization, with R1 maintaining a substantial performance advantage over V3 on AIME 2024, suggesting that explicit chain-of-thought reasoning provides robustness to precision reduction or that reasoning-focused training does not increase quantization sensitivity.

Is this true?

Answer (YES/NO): NO